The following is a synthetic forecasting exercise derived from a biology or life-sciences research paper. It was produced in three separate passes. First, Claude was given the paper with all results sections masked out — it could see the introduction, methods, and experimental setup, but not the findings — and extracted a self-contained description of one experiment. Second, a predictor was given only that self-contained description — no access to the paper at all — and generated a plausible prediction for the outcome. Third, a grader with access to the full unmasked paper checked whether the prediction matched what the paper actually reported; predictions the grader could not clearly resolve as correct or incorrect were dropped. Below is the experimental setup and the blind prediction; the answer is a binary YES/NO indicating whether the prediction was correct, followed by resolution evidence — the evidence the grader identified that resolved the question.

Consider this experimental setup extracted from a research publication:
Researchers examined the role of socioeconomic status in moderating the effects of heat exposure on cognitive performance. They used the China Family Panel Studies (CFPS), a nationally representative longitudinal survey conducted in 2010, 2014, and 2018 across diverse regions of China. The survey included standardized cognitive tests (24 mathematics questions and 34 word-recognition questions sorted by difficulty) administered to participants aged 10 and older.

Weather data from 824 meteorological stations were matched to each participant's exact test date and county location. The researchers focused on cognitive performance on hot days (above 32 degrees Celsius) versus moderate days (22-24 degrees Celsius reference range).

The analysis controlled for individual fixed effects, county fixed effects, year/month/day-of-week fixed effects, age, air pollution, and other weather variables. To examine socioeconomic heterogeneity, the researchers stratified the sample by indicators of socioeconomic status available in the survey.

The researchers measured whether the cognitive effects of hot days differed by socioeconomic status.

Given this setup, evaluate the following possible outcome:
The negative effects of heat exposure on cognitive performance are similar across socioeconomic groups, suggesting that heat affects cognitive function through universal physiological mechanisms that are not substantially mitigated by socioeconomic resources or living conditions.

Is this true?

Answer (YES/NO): NO